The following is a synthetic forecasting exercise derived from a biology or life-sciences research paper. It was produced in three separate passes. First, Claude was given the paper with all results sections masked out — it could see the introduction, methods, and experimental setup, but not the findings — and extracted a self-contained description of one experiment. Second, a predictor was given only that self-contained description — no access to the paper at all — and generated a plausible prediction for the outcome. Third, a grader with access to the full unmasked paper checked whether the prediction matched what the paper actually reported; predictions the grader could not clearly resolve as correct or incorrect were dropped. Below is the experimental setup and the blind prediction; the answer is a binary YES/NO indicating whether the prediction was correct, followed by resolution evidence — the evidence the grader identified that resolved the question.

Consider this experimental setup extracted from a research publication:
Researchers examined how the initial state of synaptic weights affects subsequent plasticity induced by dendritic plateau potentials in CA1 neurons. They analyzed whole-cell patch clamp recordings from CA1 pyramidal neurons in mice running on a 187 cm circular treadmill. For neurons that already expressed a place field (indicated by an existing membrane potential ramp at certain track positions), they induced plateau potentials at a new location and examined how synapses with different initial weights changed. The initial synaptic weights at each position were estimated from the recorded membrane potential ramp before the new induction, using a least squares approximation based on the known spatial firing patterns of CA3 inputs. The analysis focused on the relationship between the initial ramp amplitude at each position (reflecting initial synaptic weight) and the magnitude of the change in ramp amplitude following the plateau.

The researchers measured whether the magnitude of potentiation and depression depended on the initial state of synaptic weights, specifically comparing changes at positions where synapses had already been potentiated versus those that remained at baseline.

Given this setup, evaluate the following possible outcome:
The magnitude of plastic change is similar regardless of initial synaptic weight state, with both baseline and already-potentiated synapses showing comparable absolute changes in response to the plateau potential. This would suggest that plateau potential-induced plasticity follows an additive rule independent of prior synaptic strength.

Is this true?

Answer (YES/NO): NO